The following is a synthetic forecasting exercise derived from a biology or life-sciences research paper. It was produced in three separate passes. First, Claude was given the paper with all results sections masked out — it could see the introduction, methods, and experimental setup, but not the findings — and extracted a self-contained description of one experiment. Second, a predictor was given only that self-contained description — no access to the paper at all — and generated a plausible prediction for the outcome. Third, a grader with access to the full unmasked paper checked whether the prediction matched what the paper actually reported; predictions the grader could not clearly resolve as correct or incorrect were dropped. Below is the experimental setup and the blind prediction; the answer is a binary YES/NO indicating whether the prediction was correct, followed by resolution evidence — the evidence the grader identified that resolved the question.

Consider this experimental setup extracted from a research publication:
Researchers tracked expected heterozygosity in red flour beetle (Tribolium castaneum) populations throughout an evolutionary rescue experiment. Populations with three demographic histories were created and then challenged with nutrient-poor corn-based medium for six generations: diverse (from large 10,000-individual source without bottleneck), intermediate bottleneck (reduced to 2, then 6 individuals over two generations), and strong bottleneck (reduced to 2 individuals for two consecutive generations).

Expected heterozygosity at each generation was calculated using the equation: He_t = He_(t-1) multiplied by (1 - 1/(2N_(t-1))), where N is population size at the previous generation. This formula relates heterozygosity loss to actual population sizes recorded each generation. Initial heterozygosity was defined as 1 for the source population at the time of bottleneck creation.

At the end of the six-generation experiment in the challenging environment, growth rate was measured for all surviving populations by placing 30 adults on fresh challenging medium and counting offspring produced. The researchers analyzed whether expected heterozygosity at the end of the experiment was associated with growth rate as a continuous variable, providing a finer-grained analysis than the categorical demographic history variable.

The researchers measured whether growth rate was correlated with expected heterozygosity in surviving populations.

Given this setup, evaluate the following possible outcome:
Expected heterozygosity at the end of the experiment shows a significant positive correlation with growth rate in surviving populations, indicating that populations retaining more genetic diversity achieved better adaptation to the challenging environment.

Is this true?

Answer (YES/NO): YES